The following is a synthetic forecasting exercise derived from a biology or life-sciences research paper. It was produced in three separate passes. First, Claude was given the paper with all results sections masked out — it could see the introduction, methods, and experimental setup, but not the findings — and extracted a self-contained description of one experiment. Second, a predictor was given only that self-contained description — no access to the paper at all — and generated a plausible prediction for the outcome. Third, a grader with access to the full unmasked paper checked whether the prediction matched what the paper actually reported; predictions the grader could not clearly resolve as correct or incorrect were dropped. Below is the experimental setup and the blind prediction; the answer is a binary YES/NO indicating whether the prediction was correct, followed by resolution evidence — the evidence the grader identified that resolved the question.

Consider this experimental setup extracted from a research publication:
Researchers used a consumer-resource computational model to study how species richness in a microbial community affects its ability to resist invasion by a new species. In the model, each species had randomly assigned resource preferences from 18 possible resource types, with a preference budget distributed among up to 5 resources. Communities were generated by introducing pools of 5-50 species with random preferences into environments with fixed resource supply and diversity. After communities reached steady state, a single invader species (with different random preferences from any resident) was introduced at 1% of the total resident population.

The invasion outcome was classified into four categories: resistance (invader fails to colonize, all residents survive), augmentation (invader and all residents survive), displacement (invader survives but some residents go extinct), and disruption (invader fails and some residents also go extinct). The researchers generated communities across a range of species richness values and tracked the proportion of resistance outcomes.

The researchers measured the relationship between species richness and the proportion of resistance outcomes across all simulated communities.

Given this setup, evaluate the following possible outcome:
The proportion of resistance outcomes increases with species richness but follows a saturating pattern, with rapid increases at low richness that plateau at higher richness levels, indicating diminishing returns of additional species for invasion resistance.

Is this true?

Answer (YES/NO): NO